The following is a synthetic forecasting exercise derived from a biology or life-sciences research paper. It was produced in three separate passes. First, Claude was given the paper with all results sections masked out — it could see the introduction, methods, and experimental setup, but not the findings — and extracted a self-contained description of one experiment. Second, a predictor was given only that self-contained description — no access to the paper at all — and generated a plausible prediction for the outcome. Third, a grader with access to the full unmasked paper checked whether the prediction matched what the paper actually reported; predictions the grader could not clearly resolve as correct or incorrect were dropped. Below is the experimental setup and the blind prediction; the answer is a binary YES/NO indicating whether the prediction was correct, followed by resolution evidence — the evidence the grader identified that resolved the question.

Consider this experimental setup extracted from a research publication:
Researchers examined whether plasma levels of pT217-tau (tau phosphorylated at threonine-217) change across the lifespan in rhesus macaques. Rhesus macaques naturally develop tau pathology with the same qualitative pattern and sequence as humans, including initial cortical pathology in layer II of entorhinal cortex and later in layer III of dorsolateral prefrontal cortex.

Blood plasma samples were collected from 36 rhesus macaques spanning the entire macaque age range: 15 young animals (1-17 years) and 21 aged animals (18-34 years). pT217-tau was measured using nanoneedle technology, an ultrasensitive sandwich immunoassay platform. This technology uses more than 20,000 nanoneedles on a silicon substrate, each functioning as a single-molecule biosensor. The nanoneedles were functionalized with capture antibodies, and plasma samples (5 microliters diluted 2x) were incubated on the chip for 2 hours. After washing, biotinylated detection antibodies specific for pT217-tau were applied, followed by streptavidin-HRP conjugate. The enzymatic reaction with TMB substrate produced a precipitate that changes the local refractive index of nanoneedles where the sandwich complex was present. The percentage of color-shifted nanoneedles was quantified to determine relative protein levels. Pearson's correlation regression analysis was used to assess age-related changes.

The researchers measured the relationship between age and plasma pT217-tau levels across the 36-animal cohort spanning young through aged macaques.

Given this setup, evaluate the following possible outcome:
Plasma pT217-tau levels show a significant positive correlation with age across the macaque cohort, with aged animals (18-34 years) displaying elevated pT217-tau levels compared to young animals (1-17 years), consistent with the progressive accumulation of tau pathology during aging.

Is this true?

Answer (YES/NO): YES